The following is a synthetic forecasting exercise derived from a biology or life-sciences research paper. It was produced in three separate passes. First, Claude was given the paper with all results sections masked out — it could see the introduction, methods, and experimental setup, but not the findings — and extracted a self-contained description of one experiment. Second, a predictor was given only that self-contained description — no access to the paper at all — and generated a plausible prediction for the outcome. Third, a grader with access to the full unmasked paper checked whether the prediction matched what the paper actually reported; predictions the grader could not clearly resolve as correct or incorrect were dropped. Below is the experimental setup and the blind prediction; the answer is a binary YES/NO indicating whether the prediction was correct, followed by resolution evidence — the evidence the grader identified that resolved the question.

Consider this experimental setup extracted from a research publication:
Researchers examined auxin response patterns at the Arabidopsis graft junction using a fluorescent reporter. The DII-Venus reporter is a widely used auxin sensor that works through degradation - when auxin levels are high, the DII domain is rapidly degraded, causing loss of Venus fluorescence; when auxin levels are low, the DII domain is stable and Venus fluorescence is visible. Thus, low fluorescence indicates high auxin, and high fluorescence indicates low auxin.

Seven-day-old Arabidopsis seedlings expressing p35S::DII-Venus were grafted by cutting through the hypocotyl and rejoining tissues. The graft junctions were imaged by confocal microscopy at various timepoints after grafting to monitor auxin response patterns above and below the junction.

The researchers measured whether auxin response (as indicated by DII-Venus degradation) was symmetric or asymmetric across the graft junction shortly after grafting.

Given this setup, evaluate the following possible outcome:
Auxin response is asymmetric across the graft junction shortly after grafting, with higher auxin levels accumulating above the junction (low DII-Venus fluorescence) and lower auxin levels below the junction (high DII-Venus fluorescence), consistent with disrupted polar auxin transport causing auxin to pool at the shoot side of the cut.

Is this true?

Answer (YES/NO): NO